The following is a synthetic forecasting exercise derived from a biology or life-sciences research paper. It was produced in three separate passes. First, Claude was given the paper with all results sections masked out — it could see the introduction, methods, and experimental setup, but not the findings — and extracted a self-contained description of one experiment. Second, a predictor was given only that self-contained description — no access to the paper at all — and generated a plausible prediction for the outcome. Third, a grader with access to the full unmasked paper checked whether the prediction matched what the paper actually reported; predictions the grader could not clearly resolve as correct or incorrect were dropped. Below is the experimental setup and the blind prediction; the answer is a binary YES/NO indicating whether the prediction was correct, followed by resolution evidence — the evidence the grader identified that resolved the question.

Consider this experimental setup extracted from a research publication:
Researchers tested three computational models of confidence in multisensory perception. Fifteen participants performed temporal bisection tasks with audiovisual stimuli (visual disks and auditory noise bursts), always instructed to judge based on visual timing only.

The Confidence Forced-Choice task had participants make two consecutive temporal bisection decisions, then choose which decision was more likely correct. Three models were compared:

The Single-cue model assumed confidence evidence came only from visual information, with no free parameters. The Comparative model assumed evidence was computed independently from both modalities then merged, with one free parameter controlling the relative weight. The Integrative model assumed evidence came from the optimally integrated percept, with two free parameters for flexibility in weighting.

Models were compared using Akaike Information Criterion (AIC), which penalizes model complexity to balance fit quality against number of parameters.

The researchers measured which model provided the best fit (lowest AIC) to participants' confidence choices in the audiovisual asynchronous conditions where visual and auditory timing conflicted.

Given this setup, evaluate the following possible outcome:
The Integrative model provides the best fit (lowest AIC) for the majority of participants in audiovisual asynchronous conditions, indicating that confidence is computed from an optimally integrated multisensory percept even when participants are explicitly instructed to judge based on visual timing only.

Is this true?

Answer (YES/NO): YES